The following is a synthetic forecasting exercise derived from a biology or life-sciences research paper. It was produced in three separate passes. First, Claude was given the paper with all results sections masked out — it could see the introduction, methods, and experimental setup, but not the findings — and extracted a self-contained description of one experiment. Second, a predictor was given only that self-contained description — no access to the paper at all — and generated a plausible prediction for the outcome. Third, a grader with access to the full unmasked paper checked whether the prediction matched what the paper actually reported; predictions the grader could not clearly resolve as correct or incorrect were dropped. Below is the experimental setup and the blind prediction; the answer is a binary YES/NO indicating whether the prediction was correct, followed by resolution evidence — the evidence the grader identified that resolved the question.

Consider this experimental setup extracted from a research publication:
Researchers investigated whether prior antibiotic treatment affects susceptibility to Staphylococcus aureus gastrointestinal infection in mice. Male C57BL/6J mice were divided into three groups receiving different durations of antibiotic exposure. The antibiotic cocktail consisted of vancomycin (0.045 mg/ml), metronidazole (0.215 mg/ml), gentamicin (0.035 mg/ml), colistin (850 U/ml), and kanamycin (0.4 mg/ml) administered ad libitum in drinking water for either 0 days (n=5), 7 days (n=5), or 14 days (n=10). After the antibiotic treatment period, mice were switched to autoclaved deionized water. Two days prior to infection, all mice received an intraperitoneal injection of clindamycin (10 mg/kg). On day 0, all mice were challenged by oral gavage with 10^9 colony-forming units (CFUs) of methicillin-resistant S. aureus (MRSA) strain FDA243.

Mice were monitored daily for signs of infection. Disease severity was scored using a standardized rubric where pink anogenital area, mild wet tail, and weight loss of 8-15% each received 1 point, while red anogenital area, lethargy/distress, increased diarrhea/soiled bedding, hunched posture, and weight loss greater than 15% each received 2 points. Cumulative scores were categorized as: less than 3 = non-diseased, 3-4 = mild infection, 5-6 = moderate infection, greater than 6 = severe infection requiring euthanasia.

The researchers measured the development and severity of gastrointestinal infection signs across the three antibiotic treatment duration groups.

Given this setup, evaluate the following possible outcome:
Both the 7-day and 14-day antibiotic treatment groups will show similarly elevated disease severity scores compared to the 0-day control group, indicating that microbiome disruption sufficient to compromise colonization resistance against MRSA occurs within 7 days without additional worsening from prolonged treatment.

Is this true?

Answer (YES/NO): YES